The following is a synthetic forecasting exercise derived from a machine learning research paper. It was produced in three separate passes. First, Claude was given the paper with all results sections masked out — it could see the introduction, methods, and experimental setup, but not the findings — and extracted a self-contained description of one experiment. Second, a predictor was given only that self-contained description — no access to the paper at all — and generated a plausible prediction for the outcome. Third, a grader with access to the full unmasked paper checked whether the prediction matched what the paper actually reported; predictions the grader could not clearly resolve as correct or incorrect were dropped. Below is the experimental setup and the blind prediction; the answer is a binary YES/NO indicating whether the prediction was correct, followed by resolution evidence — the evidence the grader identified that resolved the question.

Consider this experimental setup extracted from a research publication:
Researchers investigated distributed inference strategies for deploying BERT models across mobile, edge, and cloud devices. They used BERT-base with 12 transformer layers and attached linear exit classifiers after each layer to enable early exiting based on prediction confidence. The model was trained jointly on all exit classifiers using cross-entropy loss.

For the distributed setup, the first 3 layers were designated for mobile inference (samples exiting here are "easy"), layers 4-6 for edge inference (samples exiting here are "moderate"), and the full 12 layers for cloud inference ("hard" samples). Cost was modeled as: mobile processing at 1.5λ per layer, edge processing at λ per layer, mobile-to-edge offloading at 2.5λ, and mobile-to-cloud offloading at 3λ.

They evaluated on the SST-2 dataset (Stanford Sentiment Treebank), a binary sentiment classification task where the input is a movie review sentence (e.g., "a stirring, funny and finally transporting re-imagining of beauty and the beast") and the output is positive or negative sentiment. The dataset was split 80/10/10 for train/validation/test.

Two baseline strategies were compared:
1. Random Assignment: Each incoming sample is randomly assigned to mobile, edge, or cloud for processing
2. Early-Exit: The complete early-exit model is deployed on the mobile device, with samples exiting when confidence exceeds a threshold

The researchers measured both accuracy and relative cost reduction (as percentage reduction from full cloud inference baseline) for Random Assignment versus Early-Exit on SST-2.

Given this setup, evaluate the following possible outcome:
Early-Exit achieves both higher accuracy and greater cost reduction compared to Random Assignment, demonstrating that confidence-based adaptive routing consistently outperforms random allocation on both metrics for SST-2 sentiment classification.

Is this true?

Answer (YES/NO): NO